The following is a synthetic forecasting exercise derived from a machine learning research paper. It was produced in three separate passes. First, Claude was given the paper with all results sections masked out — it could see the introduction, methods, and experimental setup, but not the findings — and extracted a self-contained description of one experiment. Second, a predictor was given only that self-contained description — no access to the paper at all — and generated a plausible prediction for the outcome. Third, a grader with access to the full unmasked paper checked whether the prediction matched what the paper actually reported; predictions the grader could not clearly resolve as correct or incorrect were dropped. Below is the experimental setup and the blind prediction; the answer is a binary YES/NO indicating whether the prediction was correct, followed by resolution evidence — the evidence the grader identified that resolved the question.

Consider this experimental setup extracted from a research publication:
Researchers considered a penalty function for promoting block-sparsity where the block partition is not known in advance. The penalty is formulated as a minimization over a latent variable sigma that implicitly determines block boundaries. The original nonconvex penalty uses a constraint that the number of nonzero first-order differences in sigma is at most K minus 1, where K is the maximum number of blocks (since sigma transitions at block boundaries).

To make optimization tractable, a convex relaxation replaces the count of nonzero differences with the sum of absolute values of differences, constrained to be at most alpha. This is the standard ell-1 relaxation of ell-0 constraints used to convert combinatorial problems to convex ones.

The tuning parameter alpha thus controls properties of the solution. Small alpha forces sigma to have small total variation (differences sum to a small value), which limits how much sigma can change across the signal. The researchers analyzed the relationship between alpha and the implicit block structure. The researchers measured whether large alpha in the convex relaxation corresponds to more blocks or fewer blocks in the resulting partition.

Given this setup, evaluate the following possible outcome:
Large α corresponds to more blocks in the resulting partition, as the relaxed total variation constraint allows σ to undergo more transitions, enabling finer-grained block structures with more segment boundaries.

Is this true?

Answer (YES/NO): YES